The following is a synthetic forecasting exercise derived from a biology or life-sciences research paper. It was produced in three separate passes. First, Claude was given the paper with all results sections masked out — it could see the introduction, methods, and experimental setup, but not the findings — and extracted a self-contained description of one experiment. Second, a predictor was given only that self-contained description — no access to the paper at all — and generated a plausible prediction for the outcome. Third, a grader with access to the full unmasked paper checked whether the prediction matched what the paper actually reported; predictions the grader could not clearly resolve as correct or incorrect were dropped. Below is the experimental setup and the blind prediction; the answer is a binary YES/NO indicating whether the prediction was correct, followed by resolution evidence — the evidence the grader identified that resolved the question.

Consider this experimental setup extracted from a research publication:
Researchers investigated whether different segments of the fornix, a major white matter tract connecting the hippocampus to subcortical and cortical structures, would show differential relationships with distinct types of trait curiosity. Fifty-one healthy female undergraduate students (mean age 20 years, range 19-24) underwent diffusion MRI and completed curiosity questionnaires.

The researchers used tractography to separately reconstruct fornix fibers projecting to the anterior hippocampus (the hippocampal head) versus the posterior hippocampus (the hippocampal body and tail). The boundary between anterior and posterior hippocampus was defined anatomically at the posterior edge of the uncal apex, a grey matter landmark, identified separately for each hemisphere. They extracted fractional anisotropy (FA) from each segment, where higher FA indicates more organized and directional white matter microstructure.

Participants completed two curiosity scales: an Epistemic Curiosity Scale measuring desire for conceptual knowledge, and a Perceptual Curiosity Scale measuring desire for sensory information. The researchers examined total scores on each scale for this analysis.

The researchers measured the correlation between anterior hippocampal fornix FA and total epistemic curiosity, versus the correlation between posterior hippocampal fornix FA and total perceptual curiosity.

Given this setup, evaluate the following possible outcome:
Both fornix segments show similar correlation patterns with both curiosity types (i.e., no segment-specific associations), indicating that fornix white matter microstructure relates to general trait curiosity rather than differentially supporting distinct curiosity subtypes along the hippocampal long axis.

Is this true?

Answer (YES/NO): NO